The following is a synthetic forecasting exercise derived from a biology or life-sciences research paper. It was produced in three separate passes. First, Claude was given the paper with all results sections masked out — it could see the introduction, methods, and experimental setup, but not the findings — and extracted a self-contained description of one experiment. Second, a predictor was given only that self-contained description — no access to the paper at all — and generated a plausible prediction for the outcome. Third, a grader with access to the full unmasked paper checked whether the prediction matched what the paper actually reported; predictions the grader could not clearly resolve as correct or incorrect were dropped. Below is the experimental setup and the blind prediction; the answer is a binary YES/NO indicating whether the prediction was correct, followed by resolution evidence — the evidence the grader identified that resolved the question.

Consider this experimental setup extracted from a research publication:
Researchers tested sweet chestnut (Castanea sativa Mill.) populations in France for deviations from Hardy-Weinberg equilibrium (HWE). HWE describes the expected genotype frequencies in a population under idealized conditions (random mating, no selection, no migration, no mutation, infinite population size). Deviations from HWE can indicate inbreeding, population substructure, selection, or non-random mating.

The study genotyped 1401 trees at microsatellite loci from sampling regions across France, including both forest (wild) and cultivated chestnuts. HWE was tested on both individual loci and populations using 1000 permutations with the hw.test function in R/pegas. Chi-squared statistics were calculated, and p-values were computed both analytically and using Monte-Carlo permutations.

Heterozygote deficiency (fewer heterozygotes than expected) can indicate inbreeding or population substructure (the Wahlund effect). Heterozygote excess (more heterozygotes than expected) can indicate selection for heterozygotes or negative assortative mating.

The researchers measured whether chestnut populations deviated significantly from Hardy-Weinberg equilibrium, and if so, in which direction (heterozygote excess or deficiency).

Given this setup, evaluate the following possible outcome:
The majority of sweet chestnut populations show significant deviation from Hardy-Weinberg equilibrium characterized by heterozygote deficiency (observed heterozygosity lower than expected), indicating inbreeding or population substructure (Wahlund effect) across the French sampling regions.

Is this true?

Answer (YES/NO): NO